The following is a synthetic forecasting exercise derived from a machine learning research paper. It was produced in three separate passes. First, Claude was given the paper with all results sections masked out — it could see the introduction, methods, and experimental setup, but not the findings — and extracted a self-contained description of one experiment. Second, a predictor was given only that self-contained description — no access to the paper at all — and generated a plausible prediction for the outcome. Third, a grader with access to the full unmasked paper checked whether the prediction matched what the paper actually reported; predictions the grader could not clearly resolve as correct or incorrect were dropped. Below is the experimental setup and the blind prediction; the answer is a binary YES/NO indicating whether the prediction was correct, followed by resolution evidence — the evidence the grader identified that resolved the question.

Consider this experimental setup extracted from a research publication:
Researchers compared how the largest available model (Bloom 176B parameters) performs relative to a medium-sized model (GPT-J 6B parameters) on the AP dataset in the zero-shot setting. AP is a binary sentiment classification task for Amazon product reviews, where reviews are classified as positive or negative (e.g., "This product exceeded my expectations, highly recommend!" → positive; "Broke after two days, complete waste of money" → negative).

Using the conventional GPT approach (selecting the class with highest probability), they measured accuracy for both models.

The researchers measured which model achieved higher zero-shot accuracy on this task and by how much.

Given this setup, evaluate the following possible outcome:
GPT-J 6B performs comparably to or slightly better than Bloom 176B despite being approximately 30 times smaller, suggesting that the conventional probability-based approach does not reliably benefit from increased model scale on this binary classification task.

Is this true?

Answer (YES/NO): NO